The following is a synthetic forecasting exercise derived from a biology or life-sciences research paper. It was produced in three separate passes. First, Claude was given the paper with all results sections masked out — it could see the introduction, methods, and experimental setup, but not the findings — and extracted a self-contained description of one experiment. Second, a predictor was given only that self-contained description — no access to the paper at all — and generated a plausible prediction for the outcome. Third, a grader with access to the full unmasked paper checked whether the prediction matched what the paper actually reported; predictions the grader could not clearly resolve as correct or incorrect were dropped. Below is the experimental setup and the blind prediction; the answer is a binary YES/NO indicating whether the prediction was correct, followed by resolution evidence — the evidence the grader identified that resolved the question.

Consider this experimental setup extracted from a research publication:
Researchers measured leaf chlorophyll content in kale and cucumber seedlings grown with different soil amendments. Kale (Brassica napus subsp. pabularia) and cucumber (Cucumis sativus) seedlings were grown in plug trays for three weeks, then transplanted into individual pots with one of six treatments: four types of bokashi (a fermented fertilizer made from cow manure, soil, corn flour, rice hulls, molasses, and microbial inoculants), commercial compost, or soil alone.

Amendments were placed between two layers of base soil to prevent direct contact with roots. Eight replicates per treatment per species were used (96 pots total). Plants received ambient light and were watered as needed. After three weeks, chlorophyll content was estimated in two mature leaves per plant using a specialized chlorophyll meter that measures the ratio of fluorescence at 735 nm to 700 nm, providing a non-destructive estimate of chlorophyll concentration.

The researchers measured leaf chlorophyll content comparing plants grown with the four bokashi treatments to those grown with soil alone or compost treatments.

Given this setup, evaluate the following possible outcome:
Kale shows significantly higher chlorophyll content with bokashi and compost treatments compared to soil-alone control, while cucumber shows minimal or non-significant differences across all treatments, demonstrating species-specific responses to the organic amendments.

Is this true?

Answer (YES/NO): NO